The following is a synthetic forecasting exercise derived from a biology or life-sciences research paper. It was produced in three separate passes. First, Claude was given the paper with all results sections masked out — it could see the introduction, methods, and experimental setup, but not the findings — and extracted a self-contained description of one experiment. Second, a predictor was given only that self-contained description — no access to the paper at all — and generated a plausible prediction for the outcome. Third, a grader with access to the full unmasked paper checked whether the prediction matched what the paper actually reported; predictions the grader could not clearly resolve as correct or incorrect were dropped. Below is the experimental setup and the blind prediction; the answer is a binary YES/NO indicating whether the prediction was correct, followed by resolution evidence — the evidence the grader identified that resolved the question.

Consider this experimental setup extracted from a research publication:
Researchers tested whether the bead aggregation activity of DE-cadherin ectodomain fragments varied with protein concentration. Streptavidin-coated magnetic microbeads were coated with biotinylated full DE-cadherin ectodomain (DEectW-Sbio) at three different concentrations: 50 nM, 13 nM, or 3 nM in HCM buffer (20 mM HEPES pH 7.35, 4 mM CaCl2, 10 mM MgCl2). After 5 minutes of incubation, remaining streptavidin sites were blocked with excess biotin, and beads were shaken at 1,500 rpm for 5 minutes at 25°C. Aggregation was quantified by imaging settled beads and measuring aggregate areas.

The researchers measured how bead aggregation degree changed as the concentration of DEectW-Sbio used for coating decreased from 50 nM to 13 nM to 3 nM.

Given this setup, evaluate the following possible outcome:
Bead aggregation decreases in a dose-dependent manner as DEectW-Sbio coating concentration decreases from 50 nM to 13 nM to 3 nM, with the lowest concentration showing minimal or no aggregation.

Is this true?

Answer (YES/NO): NO